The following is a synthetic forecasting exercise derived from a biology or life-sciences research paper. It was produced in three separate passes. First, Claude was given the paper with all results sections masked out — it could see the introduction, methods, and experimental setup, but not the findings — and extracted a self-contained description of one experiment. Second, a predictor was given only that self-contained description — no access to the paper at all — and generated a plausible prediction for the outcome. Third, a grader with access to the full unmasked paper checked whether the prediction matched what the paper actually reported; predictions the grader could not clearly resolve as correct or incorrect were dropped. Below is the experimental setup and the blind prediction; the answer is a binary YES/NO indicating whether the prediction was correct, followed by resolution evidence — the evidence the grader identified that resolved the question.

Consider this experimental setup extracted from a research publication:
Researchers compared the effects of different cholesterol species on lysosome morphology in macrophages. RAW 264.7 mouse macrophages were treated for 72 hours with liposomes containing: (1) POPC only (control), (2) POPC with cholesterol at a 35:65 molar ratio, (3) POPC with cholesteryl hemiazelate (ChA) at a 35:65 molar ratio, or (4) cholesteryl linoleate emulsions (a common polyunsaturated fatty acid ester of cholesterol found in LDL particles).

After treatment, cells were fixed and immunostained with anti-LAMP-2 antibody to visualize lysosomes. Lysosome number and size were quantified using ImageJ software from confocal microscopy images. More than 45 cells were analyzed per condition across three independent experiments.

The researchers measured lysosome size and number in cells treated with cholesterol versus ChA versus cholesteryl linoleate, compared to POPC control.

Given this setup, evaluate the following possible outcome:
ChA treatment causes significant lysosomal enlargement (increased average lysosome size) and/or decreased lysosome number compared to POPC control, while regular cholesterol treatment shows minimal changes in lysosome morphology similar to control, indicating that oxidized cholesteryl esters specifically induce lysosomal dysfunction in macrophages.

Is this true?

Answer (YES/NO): YES